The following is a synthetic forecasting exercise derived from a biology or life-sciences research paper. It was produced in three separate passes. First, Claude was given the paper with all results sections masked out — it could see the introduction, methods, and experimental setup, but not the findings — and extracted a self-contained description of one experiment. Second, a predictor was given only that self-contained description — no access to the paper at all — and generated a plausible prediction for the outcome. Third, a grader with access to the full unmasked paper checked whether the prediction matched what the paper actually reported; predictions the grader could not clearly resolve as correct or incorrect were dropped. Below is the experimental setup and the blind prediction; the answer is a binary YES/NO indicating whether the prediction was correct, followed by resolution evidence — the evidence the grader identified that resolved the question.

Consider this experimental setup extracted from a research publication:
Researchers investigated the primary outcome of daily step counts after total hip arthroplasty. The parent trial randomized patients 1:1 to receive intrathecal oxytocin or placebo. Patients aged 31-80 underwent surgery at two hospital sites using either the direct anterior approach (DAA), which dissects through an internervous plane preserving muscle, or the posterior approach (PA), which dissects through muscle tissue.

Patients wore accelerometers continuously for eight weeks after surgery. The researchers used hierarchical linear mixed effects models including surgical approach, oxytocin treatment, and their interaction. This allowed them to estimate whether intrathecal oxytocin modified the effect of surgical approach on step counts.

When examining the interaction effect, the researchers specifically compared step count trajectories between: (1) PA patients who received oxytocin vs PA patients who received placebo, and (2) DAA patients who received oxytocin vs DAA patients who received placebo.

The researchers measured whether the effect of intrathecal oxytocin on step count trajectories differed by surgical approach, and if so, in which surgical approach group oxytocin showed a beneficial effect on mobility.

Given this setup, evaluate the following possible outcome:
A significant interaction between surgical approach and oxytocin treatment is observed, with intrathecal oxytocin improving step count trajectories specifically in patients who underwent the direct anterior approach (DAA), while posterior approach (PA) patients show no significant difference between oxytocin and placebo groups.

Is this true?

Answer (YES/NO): NO